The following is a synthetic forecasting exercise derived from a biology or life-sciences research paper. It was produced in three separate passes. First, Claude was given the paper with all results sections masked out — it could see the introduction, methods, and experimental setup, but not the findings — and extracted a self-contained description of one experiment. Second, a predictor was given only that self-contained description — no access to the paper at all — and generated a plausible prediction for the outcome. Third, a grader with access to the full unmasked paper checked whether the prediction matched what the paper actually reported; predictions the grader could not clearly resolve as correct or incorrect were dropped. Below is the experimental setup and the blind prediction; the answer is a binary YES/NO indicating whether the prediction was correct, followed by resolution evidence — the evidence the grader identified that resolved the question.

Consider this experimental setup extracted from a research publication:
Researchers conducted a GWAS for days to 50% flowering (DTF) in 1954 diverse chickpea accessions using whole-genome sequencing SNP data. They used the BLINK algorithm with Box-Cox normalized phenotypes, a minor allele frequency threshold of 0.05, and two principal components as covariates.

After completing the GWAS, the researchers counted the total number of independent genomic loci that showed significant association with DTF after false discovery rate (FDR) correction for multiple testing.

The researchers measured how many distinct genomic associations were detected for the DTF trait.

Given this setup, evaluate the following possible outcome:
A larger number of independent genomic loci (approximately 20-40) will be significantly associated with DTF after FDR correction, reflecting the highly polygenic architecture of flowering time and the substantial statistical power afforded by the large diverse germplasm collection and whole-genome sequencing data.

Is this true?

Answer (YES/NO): NO